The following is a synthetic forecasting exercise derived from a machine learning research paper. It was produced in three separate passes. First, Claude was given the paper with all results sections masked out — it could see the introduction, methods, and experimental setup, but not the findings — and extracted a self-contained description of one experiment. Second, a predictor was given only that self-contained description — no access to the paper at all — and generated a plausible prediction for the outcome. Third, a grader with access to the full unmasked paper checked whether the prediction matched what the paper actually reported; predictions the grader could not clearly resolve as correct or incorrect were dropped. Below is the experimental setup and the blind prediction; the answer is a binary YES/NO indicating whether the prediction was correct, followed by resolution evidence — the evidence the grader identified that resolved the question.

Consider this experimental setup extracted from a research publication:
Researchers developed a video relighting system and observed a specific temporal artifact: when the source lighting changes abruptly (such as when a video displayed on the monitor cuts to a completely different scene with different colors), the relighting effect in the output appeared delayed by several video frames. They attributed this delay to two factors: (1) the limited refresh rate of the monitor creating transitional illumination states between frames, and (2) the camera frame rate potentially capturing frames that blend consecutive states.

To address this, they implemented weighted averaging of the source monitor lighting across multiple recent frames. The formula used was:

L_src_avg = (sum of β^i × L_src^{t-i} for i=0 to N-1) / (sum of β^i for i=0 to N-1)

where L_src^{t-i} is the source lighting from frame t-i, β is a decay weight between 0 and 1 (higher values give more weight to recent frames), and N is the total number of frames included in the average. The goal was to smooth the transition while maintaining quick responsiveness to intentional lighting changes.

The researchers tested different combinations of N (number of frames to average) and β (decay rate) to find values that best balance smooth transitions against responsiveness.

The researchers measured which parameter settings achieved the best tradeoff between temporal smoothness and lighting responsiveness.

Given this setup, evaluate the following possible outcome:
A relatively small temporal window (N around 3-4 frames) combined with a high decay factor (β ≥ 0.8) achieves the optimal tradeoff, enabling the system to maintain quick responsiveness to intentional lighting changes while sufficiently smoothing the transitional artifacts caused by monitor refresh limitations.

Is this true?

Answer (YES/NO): NO